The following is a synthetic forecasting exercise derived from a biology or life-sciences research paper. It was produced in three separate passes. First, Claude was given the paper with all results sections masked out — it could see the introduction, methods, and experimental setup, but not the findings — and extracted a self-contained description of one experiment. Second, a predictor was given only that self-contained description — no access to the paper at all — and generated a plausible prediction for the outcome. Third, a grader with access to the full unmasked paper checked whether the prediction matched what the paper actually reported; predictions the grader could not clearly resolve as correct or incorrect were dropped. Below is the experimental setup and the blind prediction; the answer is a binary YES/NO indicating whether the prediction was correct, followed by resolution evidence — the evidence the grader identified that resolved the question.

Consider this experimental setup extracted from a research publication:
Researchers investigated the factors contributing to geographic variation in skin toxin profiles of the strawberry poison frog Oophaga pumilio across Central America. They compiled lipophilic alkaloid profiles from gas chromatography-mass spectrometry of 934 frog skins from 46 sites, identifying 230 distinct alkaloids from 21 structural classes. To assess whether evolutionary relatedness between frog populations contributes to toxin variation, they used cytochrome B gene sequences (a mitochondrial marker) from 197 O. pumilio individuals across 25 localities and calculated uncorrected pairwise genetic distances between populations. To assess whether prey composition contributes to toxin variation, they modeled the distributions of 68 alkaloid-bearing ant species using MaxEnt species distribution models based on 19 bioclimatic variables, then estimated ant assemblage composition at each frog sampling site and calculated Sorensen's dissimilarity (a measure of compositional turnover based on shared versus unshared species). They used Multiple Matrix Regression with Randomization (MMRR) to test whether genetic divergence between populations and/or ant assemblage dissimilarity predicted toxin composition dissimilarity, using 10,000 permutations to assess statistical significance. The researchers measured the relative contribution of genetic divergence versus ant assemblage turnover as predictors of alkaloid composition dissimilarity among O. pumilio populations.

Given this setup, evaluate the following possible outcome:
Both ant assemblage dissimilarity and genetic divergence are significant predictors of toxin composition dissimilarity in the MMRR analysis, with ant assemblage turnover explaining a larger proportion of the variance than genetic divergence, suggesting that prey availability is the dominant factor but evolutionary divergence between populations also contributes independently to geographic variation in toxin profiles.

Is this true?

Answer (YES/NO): YES